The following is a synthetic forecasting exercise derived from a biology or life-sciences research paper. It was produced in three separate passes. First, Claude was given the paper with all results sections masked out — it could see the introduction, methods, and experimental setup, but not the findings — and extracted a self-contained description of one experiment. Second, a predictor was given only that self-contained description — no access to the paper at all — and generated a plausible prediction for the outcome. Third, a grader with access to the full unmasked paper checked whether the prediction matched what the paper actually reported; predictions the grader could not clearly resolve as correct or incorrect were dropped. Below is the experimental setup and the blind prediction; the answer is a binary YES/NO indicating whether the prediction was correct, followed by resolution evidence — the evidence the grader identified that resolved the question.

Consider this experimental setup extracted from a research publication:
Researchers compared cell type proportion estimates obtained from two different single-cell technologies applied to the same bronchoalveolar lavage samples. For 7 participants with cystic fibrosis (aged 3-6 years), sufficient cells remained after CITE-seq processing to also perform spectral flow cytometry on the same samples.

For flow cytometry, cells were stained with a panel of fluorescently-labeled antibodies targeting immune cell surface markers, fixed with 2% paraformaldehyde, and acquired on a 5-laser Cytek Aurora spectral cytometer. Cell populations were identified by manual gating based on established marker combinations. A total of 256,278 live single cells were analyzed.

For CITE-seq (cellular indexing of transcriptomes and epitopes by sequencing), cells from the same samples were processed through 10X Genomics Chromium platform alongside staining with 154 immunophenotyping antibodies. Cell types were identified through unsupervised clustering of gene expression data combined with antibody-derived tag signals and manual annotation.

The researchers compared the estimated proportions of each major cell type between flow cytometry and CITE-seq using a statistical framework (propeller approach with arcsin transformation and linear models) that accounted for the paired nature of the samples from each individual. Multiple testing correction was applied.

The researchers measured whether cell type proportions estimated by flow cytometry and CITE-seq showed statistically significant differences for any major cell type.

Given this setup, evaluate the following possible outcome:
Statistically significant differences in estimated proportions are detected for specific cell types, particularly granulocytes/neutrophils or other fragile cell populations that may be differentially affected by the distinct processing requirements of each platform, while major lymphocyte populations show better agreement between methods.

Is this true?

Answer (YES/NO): YES